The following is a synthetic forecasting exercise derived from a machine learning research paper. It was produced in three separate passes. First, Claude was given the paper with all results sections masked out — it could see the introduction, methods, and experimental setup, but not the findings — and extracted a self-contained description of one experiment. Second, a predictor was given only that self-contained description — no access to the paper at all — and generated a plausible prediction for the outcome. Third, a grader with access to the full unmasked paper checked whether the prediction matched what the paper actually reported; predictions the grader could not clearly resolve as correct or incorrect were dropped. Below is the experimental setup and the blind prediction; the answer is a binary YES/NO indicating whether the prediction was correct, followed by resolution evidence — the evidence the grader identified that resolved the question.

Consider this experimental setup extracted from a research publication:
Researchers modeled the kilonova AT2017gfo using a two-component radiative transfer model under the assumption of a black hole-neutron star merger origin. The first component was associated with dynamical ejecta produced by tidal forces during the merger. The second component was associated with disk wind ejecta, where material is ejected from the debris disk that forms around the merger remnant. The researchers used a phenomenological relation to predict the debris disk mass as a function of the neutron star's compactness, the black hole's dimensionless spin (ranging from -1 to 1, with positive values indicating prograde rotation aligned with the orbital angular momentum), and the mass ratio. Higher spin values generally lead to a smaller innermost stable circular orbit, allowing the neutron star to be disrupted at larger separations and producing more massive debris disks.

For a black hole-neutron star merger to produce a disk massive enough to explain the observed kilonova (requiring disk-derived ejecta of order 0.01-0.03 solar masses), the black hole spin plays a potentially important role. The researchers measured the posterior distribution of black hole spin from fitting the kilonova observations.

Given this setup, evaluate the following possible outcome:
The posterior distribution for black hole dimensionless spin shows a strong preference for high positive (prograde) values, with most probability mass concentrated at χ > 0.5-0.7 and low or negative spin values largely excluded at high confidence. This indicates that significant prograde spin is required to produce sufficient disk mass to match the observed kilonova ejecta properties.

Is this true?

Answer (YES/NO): NO